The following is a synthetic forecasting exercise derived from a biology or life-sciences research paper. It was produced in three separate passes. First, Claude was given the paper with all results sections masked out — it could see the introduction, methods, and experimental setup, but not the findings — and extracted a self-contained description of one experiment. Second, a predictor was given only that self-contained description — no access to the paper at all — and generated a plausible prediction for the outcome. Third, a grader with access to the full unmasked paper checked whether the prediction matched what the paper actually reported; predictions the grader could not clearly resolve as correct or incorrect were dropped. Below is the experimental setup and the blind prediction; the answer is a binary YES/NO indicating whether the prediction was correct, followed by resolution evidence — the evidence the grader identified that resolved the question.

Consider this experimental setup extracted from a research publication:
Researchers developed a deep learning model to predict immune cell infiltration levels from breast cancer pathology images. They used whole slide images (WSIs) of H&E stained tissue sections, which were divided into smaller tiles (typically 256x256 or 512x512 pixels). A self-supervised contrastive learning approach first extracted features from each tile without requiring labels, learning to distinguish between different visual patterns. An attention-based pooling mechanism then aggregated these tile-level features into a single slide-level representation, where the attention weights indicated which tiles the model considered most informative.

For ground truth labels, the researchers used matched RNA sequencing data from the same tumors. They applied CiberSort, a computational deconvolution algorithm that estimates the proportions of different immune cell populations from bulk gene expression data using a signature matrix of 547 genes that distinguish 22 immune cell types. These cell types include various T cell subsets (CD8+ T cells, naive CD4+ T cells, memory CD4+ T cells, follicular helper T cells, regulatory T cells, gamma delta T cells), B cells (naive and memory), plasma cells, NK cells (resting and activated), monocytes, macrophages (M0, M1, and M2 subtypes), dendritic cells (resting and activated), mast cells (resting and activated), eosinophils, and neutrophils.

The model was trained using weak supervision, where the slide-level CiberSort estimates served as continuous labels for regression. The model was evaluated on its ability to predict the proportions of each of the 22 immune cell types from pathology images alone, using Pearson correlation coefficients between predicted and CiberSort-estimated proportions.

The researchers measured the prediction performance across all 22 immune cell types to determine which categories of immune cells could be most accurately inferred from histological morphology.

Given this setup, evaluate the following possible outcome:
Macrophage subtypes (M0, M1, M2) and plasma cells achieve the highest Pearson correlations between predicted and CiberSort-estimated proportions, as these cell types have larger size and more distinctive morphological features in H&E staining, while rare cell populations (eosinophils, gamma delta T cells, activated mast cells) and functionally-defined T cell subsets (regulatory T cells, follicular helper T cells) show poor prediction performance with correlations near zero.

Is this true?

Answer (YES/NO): NO